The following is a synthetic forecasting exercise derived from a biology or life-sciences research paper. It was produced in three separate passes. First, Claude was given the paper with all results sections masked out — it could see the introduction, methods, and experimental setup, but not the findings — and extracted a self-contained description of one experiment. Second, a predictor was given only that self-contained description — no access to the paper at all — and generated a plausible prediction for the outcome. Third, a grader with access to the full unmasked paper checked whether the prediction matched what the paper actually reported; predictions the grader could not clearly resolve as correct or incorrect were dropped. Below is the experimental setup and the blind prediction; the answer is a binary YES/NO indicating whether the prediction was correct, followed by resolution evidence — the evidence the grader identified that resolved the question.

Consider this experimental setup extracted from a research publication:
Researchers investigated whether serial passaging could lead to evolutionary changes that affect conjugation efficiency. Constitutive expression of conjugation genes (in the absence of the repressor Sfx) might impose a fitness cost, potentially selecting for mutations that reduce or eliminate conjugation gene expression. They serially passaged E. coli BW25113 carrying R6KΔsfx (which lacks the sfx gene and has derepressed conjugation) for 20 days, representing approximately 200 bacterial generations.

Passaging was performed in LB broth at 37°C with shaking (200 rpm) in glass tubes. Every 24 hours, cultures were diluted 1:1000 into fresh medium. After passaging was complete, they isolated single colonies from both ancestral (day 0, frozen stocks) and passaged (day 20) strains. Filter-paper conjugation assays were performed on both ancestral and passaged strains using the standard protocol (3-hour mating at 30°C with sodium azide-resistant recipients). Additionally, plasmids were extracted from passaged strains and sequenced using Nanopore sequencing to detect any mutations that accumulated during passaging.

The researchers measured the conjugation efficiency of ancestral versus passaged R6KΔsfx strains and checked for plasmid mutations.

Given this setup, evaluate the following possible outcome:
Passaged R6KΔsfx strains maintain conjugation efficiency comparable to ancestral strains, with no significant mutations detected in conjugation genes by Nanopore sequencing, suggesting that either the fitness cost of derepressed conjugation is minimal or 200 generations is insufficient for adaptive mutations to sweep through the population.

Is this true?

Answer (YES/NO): YES